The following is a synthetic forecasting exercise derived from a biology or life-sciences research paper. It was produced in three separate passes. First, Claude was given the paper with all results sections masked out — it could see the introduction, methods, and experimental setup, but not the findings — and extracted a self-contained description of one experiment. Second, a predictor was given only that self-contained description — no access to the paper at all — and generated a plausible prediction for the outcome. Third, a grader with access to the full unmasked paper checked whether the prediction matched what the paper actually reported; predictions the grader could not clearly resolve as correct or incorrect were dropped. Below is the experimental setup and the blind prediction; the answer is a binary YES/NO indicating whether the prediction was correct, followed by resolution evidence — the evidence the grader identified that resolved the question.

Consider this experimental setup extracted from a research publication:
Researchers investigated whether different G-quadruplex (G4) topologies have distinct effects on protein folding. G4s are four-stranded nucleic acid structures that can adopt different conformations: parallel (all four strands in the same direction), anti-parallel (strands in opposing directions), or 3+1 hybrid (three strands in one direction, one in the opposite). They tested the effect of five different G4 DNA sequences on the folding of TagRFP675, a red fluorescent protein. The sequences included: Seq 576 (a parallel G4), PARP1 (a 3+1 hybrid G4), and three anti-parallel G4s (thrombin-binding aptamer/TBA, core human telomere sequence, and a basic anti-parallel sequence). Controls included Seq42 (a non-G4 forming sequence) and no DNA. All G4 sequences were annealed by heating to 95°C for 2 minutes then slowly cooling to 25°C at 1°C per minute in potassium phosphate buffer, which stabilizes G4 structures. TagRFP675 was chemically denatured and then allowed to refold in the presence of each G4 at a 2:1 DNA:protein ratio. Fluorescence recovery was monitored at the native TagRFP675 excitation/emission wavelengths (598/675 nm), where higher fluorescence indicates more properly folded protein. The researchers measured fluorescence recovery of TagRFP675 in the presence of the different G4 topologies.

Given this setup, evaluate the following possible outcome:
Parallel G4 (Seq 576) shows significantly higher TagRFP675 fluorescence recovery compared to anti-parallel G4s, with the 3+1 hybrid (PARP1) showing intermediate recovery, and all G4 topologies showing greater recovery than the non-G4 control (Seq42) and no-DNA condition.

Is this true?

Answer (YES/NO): NO